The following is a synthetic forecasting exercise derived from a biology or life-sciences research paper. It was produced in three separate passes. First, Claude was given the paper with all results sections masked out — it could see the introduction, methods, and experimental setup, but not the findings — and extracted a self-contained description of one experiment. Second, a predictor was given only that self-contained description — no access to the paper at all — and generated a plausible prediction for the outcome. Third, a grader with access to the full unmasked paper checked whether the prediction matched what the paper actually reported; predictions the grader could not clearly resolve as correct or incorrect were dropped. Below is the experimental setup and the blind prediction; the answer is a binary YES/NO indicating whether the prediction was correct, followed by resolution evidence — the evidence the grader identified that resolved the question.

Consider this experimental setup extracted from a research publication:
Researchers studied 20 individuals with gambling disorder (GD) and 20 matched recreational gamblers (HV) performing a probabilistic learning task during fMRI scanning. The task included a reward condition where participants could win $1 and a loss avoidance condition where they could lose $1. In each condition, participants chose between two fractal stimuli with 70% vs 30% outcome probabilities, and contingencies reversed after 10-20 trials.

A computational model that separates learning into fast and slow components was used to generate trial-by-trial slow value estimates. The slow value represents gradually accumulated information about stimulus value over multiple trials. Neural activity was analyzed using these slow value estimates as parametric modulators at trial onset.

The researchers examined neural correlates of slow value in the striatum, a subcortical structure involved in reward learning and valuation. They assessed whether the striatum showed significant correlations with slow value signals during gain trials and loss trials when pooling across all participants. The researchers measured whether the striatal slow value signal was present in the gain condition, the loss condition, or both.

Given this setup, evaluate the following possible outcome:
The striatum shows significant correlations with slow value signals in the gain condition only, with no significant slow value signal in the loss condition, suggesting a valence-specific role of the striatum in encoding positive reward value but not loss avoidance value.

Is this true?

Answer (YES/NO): NO